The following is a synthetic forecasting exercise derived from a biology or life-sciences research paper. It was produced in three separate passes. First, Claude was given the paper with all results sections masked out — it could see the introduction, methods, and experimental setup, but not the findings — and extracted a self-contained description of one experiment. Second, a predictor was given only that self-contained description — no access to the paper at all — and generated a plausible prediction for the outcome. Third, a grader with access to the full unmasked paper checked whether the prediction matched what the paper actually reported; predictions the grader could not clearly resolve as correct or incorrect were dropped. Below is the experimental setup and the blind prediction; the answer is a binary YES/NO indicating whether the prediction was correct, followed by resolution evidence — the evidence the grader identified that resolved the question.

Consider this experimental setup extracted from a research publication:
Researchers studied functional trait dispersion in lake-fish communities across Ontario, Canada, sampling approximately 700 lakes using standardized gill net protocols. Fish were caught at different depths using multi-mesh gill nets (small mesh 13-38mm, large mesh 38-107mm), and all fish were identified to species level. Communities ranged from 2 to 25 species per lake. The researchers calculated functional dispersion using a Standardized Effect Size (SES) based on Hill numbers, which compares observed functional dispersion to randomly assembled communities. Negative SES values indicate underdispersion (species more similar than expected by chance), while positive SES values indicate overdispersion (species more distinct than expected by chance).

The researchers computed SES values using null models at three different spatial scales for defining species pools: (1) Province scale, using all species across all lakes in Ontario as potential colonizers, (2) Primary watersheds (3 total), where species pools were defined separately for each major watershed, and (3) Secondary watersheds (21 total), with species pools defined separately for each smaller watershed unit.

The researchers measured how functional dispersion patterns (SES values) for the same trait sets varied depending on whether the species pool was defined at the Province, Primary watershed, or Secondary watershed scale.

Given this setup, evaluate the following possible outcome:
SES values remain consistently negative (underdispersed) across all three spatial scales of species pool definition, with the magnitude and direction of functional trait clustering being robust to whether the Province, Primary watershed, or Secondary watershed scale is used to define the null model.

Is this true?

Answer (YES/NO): NO